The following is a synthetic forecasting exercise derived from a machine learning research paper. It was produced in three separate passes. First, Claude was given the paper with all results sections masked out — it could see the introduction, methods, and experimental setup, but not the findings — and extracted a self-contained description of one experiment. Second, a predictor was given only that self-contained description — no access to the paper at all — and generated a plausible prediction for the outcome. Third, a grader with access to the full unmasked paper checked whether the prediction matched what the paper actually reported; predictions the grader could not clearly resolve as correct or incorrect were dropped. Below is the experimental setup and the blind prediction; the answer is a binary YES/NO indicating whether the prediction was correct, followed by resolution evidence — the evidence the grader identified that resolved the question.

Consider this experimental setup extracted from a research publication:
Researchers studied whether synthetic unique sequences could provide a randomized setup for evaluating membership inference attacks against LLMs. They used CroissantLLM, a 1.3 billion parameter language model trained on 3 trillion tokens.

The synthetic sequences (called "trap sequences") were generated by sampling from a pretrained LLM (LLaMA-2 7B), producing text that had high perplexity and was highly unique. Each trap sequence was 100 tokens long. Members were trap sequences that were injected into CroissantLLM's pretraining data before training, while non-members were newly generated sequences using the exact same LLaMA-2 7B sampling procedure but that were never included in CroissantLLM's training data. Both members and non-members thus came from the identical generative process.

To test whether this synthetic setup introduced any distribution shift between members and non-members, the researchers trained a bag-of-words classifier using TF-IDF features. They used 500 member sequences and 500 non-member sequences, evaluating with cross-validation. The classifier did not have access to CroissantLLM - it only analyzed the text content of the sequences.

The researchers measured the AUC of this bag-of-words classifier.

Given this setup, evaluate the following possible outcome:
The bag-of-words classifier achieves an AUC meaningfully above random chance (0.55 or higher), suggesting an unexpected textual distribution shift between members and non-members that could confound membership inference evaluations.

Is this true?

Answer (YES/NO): NO